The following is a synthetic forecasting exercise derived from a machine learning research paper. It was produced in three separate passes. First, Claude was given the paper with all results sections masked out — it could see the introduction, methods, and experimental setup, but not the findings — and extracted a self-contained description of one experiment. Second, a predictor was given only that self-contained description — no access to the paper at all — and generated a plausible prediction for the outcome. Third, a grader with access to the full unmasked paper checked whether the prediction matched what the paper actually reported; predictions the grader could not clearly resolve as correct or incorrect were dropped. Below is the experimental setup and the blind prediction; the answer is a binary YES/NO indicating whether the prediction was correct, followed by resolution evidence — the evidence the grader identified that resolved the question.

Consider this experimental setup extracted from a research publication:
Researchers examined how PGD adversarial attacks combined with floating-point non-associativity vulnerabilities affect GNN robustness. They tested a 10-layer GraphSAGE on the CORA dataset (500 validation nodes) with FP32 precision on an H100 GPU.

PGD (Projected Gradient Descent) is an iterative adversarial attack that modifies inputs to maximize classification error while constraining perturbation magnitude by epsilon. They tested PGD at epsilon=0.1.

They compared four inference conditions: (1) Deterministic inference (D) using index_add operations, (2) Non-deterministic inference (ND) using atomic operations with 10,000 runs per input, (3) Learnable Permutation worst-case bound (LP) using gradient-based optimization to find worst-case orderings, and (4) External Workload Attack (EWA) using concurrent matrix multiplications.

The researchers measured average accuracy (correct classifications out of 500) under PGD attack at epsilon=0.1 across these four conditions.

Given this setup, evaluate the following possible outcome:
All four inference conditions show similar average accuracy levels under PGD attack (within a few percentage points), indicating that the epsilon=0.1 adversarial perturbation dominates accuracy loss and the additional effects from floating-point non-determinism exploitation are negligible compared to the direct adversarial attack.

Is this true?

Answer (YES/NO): NO